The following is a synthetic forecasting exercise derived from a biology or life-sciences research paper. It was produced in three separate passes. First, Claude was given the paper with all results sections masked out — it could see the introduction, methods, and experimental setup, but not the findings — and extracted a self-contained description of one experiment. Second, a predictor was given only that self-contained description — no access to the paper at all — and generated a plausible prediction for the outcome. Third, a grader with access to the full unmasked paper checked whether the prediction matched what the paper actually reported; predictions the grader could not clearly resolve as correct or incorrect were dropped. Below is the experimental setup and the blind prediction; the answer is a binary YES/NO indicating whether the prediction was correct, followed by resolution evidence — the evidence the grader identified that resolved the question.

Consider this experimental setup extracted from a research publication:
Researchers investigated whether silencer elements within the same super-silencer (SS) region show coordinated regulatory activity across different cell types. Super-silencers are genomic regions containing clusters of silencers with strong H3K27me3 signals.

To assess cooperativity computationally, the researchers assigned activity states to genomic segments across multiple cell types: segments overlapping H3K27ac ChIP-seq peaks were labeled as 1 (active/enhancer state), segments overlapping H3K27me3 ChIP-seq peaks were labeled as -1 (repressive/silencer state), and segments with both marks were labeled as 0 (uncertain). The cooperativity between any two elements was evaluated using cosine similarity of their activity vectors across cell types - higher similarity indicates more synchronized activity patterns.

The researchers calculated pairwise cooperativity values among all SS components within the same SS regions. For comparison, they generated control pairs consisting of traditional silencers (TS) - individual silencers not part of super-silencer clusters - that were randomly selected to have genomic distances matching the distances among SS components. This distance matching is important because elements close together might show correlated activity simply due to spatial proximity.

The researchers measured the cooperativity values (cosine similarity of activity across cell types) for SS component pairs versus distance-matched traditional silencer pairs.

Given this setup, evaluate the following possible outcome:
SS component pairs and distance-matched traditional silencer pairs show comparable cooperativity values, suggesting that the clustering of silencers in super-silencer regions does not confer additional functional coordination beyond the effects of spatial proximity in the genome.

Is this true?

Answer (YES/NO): NO